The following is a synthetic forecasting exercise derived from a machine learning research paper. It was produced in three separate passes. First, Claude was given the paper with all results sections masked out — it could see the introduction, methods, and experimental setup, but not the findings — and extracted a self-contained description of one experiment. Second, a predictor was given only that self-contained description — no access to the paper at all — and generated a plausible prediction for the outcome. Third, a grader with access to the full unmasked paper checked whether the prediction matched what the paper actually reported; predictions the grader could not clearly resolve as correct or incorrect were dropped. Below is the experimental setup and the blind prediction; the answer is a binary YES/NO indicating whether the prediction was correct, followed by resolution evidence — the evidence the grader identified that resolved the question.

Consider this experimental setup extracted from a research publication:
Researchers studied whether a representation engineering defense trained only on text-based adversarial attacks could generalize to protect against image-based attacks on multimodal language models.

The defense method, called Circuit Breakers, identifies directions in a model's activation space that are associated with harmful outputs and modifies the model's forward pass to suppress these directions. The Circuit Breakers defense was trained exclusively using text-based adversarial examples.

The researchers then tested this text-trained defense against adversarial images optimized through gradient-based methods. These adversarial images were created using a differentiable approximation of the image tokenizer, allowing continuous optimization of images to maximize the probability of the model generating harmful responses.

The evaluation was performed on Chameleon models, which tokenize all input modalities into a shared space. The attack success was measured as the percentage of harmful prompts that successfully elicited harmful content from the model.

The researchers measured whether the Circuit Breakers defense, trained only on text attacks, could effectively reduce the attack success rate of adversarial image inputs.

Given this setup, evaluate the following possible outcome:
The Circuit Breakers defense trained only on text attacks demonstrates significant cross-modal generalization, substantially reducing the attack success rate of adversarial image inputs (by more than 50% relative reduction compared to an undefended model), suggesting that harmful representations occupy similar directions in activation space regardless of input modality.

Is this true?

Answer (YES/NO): YES